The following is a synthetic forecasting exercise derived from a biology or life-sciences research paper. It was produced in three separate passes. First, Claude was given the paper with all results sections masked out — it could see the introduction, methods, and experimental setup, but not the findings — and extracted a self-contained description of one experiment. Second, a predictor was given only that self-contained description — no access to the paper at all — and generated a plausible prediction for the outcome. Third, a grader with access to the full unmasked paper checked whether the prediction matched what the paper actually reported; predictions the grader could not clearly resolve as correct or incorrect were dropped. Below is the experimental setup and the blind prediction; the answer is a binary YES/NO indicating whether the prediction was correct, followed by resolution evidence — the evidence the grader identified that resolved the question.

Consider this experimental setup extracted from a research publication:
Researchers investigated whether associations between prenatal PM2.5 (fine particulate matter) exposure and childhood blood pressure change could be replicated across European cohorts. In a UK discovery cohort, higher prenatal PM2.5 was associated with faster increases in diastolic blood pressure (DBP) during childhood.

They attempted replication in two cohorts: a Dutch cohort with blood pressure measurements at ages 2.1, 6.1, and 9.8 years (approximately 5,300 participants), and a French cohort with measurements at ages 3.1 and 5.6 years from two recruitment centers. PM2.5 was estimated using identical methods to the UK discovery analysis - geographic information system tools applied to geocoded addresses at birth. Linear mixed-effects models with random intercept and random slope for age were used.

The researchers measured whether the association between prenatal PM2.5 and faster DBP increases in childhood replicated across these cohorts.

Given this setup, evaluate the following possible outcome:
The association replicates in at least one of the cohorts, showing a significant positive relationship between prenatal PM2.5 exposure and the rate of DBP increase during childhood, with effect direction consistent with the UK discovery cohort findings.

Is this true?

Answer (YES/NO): NO